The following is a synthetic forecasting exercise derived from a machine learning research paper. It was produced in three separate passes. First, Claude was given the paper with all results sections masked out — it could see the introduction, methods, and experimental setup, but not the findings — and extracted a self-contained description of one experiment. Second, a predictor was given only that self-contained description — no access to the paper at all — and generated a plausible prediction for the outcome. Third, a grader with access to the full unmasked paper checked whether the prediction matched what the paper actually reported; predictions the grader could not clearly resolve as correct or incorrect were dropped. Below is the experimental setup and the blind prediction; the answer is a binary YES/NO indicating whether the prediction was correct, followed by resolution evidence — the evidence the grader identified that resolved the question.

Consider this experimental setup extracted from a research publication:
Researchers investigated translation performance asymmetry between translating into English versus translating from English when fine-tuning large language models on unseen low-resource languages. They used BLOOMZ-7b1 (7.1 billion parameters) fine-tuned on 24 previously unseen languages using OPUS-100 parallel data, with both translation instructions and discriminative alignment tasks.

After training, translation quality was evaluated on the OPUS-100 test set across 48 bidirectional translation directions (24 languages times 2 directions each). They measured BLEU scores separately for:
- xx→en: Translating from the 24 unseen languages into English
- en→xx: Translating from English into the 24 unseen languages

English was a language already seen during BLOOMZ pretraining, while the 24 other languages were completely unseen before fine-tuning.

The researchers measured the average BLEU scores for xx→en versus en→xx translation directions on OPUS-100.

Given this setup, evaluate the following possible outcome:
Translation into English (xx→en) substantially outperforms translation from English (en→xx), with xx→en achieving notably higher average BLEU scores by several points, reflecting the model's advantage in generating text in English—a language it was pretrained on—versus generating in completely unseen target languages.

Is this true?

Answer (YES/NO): YES